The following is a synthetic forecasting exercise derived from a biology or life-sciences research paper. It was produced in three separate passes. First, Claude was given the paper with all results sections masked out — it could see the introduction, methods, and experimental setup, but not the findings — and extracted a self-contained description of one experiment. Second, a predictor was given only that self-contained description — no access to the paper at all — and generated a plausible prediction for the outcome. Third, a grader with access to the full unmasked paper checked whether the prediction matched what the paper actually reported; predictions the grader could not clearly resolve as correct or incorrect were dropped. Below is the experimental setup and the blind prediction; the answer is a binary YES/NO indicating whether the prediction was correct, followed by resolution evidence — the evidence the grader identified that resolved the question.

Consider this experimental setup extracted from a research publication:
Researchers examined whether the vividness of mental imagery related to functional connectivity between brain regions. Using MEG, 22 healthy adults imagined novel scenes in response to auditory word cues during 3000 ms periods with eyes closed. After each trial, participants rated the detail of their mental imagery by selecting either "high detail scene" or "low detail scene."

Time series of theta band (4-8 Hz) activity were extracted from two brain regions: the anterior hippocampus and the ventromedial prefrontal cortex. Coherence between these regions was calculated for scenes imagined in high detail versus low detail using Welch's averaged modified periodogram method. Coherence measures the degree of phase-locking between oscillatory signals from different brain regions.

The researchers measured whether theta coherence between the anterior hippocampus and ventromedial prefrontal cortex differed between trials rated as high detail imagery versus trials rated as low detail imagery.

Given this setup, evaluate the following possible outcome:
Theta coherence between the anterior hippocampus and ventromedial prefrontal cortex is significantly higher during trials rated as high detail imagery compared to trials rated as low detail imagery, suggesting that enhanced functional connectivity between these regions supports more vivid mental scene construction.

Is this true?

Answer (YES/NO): NO